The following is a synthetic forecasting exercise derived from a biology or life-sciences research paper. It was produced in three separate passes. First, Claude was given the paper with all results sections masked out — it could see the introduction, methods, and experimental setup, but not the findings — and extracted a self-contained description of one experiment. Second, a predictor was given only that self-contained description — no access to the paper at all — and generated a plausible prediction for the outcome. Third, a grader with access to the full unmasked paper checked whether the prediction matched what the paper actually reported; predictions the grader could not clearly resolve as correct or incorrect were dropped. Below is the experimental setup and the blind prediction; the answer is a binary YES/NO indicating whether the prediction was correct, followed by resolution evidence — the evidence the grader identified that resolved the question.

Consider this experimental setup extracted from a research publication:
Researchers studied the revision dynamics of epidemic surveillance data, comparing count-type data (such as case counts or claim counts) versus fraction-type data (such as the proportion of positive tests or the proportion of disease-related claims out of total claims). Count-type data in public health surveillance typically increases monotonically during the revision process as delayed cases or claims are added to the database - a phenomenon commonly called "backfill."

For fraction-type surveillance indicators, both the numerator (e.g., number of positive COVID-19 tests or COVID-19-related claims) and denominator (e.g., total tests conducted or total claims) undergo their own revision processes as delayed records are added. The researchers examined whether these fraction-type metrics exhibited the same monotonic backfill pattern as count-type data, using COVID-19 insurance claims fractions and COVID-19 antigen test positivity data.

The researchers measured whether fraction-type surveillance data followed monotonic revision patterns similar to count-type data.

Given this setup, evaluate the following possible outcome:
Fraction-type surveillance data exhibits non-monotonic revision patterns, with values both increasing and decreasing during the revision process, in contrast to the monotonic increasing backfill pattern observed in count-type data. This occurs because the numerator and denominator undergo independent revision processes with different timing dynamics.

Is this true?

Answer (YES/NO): YES